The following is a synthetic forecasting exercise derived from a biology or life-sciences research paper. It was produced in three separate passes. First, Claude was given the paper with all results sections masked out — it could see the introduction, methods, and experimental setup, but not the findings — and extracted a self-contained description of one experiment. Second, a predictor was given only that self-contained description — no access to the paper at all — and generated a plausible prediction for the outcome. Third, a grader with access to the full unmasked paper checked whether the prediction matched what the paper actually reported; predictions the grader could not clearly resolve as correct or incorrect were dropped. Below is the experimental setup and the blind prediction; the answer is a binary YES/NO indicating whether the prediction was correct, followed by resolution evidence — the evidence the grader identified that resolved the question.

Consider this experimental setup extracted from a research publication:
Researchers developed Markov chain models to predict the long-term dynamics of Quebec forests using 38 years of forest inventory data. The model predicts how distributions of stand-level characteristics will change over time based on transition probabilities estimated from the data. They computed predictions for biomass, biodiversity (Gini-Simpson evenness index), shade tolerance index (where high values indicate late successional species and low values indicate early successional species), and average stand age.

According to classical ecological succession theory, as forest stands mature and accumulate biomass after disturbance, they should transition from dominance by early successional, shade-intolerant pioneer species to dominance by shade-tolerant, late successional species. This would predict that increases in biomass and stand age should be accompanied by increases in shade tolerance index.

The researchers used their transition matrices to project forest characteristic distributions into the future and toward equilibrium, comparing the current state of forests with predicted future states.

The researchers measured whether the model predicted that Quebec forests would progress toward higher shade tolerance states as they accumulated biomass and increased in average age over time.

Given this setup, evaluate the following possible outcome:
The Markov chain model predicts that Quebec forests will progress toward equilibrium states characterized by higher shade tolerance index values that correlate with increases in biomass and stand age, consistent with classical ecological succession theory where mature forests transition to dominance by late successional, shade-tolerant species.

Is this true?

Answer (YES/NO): NO